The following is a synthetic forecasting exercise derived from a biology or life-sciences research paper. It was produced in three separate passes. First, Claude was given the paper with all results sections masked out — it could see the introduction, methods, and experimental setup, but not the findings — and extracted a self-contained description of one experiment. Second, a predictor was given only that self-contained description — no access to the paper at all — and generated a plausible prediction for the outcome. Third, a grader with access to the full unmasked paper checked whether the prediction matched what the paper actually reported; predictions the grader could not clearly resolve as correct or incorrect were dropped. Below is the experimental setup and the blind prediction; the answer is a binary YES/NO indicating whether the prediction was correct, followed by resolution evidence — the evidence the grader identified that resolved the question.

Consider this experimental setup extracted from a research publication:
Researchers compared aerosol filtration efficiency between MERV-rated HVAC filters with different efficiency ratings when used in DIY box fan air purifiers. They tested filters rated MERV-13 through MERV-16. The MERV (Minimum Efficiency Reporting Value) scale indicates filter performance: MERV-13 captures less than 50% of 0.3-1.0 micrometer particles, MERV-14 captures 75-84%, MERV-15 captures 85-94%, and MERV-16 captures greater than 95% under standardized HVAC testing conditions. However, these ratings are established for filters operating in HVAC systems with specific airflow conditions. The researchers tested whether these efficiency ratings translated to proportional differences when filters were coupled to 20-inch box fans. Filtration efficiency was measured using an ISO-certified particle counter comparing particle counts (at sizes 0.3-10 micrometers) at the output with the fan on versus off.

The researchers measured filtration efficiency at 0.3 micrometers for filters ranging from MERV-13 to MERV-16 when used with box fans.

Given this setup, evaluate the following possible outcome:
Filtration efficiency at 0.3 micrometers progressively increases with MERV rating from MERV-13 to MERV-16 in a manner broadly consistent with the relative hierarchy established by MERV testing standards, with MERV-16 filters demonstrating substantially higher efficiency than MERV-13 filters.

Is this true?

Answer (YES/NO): NO